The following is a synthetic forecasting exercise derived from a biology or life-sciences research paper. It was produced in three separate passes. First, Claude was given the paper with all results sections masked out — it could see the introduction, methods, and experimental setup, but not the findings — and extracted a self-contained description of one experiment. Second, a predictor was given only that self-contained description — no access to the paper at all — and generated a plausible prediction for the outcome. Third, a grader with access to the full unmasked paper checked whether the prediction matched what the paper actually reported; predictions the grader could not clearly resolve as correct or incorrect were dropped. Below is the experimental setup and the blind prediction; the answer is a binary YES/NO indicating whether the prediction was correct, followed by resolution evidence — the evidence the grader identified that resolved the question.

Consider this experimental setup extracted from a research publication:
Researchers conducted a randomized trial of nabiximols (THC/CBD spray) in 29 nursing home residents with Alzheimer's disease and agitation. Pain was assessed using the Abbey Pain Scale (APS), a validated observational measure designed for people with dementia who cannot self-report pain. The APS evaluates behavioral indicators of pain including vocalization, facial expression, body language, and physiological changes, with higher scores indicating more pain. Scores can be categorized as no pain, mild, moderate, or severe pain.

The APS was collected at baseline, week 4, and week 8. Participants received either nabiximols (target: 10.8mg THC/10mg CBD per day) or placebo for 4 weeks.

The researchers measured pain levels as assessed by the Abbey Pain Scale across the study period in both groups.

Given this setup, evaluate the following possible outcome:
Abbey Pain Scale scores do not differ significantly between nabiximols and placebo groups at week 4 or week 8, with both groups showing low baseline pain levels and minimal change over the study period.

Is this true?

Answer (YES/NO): YES